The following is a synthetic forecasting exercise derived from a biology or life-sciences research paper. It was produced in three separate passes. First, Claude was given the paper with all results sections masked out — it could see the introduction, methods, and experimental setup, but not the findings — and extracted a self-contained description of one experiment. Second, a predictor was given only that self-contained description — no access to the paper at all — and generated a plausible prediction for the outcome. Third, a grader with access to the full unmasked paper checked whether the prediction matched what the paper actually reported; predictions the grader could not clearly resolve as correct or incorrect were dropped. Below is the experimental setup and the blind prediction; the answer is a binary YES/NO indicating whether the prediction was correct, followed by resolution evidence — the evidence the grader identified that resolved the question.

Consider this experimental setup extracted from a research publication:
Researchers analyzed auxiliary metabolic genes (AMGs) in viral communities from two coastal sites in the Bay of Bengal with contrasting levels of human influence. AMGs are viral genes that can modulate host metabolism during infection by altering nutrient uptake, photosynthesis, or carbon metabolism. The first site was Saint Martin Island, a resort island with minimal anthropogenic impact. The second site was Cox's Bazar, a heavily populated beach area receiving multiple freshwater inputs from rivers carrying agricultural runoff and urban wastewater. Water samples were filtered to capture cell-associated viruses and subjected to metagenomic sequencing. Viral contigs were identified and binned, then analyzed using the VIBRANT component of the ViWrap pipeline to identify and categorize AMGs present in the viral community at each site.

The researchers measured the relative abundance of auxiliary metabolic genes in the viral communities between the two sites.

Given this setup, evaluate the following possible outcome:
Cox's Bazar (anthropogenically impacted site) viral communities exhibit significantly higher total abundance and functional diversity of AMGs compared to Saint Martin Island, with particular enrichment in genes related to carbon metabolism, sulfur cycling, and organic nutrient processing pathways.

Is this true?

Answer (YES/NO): NO